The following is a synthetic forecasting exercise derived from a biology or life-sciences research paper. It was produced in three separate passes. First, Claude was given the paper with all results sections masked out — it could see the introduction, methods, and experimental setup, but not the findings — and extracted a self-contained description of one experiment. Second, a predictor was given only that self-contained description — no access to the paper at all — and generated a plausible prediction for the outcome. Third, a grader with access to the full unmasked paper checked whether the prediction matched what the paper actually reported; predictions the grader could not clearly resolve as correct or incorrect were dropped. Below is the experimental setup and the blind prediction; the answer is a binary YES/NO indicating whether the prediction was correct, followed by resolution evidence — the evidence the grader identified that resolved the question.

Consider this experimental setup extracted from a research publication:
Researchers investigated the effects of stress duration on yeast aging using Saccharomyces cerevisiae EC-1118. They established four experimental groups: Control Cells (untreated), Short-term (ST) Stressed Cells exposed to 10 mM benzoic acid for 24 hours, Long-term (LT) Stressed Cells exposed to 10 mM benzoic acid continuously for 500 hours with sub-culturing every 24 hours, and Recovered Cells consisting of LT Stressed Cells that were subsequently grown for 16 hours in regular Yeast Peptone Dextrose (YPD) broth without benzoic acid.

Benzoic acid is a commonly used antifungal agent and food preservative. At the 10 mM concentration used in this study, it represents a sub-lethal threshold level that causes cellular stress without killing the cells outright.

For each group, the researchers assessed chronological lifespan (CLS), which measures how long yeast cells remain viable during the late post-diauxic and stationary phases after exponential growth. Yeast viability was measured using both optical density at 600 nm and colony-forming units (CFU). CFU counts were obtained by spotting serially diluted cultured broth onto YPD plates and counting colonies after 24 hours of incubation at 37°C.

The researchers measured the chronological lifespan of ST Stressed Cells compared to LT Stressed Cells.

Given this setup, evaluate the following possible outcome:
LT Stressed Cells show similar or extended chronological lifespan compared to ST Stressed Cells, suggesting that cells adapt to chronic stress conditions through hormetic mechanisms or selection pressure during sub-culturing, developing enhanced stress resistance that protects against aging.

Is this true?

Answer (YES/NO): NO